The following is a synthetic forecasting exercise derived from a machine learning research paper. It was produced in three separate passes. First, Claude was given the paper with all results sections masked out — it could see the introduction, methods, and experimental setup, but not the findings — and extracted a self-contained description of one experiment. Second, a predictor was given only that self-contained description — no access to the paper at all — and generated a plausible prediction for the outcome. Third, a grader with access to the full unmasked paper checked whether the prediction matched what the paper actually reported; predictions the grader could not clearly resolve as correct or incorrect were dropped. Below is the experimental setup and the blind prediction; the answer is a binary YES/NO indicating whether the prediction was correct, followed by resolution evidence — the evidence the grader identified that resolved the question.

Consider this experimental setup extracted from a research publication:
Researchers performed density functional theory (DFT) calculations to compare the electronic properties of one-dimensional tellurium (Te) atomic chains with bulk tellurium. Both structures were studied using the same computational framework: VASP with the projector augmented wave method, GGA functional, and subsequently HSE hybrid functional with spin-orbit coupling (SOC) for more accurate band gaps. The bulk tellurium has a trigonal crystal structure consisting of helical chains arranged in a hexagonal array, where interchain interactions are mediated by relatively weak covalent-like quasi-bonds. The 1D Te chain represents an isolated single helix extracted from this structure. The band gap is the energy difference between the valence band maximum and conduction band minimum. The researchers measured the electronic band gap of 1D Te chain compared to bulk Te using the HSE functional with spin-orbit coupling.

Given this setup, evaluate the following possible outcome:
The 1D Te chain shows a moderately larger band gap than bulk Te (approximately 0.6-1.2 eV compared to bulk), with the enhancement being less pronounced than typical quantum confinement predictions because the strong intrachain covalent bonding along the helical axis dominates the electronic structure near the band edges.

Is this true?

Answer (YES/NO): NO